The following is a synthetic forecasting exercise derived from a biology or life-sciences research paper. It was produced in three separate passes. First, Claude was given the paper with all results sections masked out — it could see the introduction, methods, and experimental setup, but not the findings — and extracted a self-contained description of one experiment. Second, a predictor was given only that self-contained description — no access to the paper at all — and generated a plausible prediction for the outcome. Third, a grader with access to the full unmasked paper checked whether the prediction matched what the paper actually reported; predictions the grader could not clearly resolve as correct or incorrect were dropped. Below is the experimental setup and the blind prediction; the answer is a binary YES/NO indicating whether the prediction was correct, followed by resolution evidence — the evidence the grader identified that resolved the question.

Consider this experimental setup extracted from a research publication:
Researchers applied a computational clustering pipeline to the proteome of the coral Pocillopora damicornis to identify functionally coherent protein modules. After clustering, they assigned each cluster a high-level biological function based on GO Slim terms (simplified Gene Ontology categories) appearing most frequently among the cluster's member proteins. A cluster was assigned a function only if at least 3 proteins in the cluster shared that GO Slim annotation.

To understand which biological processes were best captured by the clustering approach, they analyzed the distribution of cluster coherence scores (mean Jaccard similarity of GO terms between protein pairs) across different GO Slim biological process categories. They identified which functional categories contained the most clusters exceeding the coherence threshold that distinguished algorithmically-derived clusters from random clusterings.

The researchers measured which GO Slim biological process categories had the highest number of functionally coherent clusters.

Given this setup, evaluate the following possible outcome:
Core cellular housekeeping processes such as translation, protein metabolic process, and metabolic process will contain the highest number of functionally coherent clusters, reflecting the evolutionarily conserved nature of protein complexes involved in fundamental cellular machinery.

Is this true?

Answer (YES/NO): NO